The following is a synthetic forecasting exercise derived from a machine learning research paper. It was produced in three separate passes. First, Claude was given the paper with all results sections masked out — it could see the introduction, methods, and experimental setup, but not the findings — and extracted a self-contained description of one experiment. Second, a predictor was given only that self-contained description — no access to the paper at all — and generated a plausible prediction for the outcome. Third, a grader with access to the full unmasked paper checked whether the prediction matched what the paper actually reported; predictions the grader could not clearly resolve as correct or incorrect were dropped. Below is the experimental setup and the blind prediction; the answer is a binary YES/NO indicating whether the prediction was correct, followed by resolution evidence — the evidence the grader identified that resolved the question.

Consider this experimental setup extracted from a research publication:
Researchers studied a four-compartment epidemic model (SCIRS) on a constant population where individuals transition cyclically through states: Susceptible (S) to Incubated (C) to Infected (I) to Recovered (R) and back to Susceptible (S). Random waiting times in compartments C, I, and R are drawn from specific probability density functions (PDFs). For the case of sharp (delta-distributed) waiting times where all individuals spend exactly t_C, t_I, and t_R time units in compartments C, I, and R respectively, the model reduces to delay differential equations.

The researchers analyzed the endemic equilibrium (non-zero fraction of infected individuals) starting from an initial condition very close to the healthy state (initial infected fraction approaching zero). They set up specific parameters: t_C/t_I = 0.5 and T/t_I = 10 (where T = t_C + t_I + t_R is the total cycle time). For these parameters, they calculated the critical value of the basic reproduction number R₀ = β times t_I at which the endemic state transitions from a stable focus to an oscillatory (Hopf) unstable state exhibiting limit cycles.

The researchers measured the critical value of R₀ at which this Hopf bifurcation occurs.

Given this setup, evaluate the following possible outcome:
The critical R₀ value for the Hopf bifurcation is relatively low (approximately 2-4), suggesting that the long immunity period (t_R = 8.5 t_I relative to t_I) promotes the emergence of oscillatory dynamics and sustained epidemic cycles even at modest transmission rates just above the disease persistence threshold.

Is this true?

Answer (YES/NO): NO